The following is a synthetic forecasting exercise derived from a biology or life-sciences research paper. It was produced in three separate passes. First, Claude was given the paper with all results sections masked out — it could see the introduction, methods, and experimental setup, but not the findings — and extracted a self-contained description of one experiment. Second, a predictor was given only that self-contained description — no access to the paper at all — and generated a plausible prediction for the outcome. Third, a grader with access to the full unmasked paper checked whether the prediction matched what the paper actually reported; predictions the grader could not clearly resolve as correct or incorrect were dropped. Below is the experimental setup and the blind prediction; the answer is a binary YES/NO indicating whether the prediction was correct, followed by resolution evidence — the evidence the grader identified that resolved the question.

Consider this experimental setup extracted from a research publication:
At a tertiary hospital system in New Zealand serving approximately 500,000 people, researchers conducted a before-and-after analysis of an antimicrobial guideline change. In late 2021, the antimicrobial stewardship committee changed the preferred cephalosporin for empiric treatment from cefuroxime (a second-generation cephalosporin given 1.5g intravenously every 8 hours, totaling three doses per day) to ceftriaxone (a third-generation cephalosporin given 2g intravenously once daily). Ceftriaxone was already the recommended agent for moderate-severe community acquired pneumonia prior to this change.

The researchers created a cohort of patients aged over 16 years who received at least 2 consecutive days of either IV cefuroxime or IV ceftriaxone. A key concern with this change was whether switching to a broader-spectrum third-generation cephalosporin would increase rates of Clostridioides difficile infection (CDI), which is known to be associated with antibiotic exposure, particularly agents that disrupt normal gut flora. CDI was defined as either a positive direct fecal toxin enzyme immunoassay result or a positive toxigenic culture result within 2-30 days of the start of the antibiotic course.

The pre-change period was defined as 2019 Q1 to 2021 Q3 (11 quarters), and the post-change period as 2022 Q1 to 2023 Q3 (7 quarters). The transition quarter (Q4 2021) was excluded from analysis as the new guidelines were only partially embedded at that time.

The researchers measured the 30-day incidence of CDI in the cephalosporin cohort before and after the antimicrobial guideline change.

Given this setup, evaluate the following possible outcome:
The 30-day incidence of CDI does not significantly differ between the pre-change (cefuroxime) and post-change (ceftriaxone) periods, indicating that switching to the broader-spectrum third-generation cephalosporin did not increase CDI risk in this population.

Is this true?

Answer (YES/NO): YES